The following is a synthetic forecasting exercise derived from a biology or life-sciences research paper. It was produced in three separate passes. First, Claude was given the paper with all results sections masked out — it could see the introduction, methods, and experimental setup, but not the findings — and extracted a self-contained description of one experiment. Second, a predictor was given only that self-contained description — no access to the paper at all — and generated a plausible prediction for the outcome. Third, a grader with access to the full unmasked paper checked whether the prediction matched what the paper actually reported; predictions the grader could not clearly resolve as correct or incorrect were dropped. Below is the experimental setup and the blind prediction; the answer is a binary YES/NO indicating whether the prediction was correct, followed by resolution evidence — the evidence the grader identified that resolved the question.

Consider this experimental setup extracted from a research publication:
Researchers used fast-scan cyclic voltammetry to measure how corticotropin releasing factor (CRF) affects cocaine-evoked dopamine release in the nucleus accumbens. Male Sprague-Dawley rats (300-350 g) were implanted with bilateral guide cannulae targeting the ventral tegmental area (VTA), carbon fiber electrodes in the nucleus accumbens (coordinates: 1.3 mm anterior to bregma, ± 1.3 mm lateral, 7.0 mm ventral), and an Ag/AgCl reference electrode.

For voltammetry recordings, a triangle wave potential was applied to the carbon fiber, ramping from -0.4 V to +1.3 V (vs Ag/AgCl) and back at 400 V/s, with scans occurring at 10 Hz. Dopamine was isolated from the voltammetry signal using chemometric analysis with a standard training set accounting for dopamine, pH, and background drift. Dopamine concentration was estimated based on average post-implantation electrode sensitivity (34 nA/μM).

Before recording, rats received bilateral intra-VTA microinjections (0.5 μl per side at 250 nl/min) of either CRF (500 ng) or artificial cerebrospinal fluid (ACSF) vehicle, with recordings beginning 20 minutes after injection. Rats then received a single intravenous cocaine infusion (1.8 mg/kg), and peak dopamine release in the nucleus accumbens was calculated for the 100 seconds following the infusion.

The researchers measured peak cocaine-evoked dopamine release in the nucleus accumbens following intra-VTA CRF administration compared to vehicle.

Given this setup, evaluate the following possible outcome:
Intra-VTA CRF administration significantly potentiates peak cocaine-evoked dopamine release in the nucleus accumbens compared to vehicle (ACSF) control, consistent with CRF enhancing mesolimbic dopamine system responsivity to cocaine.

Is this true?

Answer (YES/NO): NO